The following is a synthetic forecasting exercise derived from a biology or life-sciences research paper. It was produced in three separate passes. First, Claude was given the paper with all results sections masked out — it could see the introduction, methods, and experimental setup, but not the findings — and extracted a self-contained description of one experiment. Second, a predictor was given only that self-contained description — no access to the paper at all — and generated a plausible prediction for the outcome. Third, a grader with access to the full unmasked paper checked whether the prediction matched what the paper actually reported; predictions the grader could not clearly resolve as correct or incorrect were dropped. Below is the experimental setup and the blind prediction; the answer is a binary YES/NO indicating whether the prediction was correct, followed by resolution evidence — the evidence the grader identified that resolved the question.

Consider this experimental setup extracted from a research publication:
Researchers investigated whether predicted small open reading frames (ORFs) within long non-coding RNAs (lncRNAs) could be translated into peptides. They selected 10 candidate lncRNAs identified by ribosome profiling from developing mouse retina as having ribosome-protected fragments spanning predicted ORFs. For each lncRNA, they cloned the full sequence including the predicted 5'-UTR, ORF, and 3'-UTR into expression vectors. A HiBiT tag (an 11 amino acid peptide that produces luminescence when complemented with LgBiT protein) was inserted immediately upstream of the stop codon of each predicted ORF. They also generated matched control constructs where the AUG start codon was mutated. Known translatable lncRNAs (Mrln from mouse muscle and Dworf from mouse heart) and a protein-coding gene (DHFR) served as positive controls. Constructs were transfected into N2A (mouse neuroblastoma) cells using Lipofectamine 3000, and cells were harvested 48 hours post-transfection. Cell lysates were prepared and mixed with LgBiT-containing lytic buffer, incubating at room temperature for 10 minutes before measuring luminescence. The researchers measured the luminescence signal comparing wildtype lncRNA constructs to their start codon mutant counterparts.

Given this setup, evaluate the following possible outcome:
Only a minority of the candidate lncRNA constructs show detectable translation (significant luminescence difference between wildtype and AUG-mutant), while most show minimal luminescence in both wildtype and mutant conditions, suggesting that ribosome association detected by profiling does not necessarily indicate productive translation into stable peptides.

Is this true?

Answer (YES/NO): NO